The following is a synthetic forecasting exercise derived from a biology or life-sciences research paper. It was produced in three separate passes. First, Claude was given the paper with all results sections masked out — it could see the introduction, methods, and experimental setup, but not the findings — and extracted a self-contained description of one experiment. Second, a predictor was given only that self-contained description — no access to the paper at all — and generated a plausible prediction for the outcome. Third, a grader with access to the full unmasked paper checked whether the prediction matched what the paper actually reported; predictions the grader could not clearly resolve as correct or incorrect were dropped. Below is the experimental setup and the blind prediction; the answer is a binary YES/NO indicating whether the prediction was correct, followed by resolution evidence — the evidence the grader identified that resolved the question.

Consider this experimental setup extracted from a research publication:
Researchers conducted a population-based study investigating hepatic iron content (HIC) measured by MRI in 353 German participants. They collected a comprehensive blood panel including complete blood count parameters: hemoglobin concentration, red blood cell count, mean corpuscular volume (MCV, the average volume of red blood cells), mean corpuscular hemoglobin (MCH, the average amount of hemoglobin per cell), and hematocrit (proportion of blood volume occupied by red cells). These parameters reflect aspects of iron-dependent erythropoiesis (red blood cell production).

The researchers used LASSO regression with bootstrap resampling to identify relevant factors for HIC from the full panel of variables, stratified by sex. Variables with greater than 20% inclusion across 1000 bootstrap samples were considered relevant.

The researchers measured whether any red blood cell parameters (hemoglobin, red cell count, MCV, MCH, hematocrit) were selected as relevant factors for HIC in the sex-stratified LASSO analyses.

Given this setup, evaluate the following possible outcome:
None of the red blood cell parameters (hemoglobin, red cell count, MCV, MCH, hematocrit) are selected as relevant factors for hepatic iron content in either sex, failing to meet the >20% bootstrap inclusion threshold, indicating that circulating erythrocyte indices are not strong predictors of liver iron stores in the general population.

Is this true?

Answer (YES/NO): NO